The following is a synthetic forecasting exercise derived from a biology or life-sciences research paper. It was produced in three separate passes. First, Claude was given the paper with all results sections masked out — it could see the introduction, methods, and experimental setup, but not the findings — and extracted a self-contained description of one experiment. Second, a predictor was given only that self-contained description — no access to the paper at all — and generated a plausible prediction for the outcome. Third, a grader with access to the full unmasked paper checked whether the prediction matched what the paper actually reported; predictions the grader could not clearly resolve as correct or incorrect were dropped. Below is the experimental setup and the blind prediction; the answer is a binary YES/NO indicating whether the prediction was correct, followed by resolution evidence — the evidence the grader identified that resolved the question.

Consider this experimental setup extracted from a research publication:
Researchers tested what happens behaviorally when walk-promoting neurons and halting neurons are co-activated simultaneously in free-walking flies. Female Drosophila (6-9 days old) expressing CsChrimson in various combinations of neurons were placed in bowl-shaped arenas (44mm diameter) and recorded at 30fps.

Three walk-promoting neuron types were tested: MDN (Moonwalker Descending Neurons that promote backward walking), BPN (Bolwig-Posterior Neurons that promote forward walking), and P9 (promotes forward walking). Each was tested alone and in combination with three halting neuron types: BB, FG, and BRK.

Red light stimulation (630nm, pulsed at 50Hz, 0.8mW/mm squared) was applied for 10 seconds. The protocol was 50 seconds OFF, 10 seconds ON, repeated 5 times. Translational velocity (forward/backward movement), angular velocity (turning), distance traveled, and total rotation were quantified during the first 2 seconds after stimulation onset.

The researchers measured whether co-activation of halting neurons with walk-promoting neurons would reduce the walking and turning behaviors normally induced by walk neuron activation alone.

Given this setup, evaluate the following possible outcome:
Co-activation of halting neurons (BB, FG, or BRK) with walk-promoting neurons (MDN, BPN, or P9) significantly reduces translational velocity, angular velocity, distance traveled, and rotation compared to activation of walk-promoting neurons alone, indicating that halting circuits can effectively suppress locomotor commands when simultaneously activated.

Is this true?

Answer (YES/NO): NO